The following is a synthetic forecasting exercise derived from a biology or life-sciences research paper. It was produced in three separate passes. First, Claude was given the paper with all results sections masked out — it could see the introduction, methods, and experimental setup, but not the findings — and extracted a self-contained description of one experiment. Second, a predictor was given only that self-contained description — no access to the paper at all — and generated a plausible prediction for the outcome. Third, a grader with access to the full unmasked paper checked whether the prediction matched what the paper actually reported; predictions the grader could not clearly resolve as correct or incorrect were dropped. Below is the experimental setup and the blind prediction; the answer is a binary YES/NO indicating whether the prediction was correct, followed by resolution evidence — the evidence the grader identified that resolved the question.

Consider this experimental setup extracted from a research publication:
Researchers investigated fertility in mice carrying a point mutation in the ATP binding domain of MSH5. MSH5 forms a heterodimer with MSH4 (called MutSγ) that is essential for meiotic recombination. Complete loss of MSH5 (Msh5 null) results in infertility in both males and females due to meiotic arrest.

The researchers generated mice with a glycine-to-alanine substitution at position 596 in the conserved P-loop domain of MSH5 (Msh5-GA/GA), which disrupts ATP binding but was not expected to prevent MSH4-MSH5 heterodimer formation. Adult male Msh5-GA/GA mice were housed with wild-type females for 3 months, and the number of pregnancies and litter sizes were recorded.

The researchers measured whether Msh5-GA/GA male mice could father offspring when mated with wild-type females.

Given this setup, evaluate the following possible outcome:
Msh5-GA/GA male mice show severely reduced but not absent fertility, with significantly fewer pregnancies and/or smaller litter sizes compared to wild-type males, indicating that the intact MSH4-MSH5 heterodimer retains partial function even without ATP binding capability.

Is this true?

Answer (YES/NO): NO